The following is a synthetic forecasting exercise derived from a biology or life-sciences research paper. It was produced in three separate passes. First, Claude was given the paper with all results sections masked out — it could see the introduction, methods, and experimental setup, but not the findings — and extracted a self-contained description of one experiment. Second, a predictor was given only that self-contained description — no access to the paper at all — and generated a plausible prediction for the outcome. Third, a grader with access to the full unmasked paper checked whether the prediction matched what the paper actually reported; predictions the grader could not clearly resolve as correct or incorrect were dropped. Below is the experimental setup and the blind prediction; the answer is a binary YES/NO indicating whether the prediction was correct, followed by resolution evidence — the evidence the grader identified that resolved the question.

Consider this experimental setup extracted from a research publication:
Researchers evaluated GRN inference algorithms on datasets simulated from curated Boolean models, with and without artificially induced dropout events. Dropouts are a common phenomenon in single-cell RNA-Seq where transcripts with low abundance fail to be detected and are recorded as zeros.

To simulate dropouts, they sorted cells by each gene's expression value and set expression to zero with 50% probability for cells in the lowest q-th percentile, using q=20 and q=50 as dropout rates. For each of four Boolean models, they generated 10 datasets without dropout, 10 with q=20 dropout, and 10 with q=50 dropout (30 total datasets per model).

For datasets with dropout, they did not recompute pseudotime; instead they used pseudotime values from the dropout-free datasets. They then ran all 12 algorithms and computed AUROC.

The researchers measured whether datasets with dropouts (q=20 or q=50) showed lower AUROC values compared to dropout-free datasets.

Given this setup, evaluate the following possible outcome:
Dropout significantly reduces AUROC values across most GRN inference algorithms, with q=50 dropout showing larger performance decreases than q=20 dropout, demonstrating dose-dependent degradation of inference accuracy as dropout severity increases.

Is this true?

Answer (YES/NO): NO